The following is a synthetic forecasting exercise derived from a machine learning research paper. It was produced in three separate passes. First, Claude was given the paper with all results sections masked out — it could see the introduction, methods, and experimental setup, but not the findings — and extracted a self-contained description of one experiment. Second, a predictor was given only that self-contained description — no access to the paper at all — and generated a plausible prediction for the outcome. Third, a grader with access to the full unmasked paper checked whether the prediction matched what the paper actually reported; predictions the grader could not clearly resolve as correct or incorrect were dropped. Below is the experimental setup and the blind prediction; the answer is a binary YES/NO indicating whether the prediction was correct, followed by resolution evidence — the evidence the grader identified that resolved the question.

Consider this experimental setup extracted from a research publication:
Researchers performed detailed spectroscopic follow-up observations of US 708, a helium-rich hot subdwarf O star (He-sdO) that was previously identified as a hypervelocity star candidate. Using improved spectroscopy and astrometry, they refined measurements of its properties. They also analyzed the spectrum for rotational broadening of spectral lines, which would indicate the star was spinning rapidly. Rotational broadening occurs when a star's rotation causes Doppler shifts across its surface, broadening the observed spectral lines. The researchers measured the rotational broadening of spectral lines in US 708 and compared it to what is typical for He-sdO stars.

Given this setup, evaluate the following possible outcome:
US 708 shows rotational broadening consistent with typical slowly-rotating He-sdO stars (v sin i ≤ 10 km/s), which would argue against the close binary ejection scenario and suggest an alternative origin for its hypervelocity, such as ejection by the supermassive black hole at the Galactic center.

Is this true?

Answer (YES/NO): NO